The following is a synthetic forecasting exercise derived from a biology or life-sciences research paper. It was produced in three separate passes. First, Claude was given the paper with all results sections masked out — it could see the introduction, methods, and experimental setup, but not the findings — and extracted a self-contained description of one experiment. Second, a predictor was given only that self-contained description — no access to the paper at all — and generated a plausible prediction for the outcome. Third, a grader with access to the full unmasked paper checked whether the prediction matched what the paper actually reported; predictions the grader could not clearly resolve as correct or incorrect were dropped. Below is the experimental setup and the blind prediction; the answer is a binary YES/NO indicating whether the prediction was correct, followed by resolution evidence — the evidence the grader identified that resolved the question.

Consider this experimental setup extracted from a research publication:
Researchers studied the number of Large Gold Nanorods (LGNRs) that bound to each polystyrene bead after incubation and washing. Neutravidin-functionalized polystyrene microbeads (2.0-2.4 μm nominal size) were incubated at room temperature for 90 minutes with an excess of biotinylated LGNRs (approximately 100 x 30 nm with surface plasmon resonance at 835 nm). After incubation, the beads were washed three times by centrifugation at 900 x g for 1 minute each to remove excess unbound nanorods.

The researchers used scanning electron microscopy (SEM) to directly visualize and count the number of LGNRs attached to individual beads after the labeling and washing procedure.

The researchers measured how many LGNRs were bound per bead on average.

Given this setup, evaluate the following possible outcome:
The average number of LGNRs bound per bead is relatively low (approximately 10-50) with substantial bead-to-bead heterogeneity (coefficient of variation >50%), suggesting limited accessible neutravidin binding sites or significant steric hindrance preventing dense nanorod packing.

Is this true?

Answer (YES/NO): NO